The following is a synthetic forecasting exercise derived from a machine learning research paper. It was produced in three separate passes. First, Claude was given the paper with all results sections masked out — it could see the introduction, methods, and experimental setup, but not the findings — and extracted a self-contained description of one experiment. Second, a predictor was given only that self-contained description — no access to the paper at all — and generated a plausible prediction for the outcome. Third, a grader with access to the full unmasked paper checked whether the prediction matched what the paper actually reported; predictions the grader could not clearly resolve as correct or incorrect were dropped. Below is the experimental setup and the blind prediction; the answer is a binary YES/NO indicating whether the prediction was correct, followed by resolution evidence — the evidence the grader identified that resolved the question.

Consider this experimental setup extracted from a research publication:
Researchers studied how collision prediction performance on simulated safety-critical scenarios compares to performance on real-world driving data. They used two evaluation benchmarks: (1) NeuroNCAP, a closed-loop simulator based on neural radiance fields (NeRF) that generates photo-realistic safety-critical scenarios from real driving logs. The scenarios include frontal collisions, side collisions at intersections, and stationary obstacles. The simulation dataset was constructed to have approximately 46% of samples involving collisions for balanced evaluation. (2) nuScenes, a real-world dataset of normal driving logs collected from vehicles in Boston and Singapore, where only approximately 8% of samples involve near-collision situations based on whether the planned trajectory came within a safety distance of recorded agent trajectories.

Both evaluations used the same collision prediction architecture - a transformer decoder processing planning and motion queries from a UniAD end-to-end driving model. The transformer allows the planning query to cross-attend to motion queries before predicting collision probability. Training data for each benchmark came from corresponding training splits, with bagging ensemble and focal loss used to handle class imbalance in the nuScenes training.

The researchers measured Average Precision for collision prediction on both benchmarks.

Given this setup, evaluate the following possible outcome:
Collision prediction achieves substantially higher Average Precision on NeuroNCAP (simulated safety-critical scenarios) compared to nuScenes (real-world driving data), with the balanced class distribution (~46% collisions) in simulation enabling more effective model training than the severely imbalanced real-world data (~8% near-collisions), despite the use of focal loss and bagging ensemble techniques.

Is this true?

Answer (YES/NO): YES